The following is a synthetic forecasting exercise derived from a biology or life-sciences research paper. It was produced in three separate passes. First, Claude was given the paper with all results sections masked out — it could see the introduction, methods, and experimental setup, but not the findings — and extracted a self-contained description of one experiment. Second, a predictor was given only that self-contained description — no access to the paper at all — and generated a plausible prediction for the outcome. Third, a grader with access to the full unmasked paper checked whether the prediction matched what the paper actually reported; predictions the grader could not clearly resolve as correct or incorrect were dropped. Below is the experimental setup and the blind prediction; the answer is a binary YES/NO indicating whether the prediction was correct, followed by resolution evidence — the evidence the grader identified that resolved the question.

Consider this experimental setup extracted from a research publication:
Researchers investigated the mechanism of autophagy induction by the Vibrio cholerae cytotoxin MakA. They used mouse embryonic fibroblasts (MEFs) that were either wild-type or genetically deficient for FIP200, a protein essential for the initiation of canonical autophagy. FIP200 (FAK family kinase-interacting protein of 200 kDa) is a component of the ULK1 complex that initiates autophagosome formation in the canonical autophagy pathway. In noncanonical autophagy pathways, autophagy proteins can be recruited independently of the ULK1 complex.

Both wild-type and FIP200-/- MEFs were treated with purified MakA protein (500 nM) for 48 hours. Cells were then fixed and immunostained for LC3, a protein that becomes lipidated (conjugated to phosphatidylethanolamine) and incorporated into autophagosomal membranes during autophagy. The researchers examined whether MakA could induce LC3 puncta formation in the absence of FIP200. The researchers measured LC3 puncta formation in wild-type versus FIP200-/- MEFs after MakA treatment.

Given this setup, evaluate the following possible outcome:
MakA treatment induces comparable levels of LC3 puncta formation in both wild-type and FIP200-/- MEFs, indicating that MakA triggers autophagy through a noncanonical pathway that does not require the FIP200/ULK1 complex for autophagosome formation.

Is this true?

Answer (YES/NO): YES